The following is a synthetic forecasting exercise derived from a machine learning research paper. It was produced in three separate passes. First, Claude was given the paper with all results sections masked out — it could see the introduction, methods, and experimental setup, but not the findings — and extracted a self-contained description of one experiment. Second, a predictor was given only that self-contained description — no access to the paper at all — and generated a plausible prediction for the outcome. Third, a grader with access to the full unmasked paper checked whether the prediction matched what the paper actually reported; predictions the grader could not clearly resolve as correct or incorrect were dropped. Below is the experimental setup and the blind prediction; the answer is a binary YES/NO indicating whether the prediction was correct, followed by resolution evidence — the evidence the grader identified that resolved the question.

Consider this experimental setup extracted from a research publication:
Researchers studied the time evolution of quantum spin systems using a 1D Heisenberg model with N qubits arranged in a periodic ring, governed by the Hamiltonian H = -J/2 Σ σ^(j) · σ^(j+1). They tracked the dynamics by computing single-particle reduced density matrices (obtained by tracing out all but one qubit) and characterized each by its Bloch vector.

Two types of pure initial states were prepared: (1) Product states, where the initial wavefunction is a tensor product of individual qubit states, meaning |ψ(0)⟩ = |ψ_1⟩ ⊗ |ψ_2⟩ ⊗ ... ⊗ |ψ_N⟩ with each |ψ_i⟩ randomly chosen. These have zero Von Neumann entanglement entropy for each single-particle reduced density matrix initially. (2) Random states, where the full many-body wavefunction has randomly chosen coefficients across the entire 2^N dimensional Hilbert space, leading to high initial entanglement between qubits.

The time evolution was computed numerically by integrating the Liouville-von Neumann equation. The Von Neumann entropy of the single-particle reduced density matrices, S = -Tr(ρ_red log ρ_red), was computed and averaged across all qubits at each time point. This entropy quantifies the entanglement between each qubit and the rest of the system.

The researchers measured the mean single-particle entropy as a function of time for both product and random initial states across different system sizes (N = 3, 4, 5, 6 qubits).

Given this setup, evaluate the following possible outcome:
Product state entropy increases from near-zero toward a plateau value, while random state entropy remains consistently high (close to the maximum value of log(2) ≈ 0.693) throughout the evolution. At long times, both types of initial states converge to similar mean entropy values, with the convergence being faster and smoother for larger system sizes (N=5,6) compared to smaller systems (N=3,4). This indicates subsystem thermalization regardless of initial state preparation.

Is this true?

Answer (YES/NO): NO